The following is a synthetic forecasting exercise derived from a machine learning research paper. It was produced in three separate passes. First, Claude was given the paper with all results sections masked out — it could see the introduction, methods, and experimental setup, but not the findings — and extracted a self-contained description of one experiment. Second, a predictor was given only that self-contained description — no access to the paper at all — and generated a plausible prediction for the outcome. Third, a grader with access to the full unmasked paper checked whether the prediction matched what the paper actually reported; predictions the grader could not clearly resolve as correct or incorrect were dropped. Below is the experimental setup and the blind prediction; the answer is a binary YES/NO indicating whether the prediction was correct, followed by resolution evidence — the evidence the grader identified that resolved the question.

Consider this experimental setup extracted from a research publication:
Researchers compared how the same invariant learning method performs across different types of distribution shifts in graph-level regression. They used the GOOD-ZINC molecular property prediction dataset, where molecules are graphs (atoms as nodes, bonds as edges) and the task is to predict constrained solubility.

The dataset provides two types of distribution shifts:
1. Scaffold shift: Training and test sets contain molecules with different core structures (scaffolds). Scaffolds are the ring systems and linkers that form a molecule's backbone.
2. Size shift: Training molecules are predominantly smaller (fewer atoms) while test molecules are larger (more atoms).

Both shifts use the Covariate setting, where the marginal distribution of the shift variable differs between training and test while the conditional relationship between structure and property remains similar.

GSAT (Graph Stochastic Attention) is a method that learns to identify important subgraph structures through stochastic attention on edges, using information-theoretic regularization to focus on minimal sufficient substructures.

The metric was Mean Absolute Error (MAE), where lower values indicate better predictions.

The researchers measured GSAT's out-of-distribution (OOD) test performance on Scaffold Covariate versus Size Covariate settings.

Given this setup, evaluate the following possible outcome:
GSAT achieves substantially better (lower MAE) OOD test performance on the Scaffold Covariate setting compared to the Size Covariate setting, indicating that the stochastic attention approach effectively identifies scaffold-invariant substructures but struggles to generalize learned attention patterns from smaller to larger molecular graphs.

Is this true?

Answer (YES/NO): YES